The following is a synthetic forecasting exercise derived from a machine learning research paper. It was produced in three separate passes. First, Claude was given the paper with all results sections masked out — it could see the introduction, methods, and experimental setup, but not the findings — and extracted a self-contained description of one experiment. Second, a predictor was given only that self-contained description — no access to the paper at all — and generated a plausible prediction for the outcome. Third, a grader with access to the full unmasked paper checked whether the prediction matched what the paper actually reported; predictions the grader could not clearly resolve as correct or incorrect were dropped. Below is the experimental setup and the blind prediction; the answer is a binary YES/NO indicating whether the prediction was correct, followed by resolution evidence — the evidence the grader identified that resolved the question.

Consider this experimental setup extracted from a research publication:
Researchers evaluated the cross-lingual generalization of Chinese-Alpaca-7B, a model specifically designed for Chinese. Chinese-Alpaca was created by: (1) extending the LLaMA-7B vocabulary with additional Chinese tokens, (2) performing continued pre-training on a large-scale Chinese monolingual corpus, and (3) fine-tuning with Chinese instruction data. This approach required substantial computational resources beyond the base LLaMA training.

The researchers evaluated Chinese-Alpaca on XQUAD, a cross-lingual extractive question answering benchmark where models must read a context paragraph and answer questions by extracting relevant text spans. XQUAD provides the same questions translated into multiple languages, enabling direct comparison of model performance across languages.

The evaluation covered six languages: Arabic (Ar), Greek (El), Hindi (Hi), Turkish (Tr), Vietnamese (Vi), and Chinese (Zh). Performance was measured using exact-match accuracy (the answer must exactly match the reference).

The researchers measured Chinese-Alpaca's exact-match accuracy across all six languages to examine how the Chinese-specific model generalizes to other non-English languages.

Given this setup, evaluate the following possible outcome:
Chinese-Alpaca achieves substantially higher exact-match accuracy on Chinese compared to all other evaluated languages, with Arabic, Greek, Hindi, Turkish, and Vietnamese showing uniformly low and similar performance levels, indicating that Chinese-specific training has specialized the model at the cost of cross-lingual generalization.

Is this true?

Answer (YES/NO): NO